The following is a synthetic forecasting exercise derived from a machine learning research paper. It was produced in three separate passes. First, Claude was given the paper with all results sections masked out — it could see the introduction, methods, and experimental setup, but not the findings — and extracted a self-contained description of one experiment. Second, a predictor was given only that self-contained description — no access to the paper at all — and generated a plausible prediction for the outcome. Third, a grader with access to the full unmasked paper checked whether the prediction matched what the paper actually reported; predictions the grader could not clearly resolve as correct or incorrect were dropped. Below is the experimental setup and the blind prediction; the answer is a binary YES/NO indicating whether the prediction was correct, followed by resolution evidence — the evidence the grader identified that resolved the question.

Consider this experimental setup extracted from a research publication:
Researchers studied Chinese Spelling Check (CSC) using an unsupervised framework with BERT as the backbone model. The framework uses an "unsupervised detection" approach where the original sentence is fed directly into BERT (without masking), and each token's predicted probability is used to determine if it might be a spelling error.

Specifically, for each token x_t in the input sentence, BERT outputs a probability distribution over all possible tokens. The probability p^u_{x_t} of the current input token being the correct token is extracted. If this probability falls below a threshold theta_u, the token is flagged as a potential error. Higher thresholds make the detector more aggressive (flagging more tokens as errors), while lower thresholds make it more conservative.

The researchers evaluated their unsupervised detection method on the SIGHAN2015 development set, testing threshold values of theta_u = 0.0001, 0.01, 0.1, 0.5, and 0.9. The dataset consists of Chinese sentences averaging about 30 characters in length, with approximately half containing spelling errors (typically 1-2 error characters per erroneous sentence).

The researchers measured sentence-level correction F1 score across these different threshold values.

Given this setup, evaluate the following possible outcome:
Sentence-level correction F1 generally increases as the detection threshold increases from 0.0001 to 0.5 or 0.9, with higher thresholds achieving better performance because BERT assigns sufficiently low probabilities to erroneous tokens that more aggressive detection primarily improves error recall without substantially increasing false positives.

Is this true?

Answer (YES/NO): NO